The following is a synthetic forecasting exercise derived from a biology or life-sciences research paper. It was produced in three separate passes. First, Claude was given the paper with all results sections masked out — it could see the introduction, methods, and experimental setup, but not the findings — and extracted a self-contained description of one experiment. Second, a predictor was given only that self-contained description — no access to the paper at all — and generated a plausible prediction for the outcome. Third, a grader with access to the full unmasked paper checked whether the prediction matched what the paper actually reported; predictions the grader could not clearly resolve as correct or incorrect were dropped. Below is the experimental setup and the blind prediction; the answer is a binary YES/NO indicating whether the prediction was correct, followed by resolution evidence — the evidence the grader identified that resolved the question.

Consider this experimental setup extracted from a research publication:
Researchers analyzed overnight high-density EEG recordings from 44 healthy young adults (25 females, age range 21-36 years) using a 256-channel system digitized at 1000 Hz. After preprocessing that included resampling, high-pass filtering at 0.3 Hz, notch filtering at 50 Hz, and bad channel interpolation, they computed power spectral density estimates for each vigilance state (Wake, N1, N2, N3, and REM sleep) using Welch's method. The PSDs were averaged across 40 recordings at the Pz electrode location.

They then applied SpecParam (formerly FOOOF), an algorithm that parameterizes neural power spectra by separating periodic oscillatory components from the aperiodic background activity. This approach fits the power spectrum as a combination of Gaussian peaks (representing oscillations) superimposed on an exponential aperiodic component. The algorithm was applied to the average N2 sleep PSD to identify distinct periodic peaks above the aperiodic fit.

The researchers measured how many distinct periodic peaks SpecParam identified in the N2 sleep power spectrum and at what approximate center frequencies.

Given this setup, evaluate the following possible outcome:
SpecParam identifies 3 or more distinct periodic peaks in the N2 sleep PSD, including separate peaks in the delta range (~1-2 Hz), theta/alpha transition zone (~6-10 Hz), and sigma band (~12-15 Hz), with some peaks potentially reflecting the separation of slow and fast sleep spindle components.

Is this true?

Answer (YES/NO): NO